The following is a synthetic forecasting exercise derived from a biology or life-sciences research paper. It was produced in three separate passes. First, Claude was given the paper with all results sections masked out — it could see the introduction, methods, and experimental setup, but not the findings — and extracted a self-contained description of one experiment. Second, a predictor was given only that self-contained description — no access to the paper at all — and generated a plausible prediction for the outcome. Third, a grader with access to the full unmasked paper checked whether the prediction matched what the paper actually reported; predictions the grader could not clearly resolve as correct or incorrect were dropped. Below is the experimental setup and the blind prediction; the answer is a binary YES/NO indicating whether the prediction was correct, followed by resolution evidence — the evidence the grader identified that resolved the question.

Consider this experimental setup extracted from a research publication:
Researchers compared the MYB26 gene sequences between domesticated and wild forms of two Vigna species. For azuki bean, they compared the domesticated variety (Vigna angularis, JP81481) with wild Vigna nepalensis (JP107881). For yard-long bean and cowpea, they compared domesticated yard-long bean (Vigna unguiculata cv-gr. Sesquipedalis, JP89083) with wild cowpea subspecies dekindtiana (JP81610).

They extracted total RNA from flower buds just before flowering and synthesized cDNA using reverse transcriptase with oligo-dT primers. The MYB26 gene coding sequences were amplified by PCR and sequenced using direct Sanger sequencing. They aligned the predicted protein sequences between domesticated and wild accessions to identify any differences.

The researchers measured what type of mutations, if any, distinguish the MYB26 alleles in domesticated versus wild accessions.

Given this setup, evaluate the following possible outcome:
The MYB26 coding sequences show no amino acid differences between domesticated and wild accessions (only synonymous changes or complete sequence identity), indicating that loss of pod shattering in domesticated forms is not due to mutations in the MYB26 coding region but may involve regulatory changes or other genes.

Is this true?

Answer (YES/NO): NO